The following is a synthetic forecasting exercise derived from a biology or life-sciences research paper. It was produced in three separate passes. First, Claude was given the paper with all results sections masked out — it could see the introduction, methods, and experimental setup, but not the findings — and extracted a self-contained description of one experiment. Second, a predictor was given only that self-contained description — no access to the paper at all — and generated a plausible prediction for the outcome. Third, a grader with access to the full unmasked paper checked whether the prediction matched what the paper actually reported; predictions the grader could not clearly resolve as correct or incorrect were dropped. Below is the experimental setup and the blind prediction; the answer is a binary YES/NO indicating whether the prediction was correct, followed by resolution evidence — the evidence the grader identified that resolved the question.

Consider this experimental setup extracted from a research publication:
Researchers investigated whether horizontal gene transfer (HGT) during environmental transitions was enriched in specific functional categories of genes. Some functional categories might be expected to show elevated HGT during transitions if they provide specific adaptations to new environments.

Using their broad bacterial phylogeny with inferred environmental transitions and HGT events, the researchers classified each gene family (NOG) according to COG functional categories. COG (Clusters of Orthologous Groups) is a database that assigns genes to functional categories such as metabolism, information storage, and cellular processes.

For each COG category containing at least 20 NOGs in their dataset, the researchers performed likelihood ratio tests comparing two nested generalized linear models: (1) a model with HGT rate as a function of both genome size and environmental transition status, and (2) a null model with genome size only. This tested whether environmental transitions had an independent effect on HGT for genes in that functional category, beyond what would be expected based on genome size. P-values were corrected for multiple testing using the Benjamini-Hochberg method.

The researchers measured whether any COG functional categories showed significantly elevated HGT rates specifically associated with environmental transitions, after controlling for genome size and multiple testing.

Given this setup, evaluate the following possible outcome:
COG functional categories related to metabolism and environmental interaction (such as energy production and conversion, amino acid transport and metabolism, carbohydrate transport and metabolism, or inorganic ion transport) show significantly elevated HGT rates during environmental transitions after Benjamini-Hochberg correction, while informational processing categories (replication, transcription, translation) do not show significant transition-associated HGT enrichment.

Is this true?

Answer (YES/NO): NO